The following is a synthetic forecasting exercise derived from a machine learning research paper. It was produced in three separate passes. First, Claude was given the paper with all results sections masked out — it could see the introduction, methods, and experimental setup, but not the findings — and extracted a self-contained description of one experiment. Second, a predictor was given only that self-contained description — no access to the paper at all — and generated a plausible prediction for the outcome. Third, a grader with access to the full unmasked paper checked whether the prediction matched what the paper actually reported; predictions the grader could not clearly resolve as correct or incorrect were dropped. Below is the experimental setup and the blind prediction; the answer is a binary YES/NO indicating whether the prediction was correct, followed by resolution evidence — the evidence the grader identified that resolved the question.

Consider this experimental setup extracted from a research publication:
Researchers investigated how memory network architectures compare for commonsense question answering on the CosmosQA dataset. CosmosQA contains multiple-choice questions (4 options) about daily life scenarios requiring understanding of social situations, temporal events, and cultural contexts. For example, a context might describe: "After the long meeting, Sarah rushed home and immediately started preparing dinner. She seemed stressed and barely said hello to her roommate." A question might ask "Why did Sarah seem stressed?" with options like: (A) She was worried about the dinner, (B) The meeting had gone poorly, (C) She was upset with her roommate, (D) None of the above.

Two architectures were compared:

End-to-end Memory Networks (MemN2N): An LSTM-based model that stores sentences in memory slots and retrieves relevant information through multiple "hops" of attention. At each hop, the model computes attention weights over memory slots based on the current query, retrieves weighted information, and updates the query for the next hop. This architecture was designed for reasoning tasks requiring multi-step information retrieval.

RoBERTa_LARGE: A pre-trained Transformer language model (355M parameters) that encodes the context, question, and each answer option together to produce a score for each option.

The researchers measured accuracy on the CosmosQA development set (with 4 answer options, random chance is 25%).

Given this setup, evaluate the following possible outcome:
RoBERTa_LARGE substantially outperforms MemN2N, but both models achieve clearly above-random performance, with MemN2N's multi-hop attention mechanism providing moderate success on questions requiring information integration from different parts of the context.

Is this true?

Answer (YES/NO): NO